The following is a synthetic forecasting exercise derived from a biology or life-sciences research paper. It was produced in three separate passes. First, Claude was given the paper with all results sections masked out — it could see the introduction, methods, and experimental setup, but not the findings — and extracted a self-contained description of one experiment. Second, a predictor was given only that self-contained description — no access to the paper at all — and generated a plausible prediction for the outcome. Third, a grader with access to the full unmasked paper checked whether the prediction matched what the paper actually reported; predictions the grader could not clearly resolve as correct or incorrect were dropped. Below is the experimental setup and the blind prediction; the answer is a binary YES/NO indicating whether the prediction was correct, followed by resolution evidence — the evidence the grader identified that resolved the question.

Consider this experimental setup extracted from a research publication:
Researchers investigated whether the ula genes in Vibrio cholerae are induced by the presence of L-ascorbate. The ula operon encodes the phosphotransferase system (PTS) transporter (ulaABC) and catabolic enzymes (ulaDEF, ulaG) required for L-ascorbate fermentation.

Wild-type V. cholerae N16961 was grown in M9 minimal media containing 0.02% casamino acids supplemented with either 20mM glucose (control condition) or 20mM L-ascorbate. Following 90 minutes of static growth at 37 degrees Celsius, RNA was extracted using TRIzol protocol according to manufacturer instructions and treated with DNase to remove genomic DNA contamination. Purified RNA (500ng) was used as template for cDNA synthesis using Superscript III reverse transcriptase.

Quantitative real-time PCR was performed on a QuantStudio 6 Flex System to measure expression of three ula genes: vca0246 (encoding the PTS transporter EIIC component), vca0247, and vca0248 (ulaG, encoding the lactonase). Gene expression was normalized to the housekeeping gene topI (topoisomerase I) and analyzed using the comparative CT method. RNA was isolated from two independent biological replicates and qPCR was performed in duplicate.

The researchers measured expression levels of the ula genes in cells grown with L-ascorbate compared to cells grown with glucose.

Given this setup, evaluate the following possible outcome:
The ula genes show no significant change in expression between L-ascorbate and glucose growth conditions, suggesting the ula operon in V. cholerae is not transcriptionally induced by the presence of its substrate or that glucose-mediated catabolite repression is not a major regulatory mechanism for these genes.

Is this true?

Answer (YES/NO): NO